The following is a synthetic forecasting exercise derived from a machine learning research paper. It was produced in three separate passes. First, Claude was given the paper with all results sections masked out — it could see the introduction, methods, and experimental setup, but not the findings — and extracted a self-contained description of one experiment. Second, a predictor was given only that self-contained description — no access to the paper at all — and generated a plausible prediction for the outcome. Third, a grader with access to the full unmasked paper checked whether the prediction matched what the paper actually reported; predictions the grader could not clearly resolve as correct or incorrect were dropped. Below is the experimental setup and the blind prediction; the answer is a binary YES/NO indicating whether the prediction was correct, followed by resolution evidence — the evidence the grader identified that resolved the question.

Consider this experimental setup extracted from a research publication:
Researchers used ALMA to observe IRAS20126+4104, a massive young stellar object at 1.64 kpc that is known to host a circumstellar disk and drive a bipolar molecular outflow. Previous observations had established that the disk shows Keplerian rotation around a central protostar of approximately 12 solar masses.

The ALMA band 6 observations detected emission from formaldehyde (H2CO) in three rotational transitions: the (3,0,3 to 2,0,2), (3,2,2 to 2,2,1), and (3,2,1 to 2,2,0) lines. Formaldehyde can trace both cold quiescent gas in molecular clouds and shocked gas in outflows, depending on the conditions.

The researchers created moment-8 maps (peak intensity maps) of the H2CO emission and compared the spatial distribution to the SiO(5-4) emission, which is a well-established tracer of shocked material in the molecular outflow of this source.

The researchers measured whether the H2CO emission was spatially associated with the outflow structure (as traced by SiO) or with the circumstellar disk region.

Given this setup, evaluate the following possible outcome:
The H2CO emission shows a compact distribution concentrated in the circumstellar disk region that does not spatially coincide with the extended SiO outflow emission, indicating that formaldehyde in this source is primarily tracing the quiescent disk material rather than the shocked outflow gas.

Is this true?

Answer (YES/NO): NO